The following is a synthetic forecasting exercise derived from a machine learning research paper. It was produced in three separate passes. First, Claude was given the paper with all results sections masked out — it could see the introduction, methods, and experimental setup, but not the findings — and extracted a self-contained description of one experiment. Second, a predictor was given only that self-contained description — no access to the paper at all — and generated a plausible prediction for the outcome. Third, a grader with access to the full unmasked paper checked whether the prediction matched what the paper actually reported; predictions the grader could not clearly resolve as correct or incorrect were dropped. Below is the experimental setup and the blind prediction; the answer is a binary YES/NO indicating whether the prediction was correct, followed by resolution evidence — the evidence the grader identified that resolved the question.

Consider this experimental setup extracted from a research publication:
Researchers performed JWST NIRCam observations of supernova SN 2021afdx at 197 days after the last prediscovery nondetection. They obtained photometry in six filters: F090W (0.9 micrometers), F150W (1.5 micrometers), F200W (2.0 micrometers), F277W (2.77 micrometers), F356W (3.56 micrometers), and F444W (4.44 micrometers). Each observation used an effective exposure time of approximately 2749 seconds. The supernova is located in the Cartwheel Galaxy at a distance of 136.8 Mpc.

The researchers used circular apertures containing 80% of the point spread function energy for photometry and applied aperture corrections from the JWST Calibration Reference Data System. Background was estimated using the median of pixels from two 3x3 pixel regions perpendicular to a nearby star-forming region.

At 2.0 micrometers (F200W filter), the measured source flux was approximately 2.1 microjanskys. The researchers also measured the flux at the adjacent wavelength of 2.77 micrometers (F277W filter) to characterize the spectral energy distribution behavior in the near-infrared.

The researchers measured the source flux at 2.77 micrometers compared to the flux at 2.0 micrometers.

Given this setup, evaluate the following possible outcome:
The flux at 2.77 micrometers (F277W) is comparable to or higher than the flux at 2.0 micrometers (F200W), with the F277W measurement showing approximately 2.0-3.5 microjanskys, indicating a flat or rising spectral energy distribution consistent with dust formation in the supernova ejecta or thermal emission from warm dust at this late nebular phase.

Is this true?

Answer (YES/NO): NO